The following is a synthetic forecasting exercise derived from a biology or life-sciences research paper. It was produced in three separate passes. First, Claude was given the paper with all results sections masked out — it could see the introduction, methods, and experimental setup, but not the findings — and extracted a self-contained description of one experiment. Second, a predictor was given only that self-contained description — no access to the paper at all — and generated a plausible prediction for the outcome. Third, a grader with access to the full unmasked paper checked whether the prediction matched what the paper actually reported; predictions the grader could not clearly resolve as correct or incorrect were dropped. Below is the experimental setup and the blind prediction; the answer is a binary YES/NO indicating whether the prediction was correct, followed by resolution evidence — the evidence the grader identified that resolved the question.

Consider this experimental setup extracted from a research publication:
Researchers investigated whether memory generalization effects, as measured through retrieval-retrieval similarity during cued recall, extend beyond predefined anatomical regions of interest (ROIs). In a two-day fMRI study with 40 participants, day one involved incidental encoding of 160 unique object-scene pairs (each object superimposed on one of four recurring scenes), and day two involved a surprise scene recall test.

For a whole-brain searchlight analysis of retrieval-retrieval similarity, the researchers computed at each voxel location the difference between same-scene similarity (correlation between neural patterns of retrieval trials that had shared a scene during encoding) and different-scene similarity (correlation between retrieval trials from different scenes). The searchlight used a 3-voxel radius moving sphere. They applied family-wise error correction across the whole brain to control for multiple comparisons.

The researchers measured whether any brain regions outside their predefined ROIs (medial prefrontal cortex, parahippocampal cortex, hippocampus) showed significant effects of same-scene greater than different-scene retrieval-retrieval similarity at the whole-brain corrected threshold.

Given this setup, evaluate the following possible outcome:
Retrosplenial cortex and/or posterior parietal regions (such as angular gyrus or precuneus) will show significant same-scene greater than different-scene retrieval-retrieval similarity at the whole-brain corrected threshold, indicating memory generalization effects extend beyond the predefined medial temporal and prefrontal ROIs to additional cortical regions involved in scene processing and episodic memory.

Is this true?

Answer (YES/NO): NO